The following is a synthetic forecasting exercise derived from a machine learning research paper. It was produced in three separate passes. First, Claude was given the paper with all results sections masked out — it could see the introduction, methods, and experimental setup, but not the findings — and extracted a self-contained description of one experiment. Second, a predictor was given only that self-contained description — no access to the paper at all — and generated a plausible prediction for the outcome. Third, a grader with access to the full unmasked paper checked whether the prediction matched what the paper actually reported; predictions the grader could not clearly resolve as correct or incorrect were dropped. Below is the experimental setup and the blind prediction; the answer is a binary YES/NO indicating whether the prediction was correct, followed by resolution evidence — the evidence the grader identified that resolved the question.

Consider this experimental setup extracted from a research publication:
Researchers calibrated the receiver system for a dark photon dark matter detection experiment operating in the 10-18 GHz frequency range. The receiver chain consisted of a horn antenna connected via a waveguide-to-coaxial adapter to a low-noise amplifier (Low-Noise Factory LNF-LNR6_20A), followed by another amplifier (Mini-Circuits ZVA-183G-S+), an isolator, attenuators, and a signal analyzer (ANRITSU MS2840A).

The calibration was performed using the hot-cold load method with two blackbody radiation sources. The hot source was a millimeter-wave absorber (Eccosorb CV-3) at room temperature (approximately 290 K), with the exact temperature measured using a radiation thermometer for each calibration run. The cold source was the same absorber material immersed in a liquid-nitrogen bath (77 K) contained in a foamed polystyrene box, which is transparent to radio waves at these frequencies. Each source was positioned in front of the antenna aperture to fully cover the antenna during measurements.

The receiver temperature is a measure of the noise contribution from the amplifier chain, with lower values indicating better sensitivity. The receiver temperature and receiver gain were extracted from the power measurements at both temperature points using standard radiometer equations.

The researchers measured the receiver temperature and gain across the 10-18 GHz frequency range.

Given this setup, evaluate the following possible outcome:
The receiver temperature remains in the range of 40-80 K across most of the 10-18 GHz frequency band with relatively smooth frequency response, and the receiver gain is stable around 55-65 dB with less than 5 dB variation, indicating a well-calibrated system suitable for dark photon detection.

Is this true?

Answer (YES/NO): NO